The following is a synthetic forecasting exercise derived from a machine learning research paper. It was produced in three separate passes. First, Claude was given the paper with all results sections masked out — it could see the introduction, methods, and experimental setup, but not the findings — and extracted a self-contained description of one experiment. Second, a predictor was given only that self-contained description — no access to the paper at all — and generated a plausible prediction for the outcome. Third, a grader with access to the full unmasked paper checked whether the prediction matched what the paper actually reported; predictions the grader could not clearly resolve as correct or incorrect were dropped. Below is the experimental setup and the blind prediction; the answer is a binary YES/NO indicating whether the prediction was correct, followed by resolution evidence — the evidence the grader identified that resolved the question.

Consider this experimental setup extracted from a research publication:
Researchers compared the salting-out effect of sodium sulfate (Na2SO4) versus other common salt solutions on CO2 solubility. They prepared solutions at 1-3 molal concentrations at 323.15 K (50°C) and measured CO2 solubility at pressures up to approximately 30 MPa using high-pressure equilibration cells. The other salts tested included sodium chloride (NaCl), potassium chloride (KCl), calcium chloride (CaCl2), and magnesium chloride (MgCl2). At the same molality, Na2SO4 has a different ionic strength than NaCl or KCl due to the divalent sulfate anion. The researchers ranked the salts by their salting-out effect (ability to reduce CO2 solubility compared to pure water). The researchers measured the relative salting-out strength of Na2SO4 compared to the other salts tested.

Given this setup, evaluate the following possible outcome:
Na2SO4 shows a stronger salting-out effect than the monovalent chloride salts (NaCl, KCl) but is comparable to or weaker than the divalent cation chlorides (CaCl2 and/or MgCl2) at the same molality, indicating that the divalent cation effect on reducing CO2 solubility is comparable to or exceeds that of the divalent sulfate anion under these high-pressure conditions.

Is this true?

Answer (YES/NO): NO